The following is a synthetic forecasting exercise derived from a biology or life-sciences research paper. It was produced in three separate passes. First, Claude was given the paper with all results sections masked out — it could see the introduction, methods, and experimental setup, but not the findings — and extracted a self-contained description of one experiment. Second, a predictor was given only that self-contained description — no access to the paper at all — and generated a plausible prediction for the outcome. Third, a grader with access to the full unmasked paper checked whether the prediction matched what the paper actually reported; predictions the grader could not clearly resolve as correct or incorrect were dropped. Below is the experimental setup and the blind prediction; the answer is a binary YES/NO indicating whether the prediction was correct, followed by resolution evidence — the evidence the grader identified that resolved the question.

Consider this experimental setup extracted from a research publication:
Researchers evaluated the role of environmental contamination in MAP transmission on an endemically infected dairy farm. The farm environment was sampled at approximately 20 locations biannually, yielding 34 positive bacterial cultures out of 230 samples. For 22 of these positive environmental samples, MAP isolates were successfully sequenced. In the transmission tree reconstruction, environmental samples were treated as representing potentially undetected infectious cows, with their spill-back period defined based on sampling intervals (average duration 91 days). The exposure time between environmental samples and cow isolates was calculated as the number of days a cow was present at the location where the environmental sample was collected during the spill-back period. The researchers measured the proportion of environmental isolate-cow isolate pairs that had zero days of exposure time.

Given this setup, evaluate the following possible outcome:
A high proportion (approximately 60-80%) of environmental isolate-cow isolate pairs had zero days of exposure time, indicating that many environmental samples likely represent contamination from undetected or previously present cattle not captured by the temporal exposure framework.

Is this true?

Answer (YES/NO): YES